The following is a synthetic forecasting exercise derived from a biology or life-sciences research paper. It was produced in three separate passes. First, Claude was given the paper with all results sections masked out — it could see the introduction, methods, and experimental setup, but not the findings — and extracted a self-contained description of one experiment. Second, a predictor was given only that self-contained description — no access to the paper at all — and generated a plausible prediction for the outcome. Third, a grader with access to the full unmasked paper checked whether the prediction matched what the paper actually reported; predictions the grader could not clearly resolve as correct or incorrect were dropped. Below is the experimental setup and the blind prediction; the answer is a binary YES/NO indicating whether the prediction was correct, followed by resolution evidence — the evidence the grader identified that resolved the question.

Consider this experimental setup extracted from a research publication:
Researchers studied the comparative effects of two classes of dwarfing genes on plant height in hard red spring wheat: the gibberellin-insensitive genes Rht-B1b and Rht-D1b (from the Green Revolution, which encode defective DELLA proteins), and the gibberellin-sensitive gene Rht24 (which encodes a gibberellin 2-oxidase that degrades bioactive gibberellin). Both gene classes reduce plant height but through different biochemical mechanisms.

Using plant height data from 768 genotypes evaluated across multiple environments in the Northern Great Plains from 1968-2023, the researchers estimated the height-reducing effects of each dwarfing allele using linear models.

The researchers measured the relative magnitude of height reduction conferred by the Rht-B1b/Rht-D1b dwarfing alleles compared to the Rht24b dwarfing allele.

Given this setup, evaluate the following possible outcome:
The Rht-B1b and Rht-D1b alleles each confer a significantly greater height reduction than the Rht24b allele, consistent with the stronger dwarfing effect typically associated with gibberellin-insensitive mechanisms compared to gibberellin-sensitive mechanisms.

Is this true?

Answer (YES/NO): YES